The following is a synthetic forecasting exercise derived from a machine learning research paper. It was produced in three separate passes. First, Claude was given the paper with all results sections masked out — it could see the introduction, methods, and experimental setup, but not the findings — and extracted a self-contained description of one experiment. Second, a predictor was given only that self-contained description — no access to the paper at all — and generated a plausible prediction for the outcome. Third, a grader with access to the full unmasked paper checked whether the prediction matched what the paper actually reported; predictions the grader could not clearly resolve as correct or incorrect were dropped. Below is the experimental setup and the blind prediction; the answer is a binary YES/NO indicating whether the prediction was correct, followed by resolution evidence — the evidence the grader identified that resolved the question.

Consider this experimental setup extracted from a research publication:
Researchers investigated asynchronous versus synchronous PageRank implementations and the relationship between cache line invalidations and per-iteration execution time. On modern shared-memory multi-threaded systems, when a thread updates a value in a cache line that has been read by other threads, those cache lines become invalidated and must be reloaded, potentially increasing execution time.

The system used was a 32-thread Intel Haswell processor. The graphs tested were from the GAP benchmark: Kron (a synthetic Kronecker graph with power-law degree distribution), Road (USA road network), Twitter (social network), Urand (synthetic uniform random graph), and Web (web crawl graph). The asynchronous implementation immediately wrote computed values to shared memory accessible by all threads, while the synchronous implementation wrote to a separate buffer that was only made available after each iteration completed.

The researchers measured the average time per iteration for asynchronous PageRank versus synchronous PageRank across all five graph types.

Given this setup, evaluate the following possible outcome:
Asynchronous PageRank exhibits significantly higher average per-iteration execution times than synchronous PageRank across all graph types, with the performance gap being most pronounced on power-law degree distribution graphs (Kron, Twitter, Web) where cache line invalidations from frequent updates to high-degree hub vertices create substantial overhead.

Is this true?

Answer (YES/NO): NO